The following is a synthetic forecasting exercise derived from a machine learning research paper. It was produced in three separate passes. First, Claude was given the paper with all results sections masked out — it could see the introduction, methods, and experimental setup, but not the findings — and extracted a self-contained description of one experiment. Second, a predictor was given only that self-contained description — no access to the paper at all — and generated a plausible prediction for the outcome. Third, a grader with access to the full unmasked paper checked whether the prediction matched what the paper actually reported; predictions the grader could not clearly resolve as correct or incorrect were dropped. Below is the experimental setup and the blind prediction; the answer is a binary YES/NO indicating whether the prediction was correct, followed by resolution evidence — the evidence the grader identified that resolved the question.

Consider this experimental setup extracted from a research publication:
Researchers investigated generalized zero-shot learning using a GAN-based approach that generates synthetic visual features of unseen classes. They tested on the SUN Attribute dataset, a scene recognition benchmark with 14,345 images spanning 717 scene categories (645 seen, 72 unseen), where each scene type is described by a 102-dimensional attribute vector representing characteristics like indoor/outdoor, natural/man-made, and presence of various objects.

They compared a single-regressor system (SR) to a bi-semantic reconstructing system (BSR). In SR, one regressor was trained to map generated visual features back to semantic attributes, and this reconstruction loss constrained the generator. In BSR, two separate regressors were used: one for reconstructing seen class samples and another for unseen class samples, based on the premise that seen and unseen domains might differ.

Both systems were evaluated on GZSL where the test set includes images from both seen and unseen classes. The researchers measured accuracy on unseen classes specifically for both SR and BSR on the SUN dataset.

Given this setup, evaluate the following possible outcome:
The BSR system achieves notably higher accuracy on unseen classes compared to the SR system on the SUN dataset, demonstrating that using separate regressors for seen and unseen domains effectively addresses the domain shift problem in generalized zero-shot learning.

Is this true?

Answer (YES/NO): NO